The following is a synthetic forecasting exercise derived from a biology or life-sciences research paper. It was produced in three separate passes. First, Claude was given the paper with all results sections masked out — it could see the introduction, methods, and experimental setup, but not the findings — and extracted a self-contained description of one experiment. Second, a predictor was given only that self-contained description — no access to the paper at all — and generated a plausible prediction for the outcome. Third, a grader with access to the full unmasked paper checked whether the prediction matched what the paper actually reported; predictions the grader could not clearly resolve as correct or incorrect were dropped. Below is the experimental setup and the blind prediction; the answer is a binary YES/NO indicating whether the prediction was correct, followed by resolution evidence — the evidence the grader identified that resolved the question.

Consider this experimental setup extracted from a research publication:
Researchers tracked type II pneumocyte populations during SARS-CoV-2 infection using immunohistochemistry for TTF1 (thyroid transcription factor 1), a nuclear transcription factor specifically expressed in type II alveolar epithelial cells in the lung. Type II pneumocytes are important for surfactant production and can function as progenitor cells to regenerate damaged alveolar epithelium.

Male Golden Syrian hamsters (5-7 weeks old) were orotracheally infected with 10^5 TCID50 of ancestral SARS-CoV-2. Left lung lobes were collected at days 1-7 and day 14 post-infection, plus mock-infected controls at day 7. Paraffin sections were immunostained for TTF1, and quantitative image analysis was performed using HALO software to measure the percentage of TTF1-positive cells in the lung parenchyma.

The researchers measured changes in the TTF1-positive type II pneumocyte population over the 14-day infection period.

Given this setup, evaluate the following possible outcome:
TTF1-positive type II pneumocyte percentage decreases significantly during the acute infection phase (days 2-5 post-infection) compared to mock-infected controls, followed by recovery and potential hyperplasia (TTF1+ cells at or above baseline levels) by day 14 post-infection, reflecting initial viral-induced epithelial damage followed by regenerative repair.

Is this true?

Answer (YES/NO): NO